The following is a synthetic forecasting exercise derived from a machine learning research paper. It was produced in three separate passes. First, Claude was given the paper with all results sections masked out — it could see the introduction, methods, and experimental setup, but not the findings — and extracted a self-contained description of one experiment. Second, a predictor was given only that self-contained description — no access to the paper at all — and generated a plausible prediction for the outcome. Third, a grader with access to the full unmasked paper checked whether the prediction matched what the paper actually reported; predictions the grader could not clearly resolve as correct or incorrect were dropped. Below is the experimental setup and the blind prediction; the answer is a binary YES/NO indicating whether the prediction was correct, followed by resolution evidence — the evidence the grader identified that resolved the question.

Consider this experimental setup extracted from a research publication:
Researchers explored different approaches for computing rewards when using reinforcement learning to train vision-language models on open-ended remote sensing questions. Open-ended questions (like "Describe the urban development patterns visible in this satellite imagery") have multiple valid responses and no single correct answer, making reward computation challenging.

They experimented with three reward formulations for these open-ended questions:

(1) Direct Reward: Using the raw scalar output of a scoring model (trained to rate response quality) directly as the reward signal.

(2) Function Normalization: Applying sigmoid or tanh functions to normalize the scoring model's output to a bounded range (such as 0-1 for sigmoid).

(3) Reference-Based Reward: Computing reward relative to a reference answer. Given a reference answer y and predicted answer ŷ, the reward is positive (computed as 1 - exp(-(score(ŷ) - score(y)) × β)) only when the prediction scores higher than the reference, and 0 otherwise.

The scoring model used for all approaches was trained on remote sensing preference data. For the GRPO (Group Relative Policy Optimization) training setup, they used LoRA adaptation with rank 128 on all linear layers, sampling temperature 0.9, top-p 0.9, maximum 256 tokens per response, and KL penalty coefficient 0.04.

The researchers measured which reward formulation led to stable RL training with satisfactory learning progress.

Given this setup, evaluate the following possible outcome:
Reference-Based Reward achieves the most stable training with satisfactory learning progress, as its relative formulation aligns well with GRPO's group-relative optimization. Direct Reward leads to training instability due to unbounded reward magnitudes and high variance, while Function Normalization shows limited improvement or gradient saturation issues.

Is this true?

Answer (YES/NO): NO